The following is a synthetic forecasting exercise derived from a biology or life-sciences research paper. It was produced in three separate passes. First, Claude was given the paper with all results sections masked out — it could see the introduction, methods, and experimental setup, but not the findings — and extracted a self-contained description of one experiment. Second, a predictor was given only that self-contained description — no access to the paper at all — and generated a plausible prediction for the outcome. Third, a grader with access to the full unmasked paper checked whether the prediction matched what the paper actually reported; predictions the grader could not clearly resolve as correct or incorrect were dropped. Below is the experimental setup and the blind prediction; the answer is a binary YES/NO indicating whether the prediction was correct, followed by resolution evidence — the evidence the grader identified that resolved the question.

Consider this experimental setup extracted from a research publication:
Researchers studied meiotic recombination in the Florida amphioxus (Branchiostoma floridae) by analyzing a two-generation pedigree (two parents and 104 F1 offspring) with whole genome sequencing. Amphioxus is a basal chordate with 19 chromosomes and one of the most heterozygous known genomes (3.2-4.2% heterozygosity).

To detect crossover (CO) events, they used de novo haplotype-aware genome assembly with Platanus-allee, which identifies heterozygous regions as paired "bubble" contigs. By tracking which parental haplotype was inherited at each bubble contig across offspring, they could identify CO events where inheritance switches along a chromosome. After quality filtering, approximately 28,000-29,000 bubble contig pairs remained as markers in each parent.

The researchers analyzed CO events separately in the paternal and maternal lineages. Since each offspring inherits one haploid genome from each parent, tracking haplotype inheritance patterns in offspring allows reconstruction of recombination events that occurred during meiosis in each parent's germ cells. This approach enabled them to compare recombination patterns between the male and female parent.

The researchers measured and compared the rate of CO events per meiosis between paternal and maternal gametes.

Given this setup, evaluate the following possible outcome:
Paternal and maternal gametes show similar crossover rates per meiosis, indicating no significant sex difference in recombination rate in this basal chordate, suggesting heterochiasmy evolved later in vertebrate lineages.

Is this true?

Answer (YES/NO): YES